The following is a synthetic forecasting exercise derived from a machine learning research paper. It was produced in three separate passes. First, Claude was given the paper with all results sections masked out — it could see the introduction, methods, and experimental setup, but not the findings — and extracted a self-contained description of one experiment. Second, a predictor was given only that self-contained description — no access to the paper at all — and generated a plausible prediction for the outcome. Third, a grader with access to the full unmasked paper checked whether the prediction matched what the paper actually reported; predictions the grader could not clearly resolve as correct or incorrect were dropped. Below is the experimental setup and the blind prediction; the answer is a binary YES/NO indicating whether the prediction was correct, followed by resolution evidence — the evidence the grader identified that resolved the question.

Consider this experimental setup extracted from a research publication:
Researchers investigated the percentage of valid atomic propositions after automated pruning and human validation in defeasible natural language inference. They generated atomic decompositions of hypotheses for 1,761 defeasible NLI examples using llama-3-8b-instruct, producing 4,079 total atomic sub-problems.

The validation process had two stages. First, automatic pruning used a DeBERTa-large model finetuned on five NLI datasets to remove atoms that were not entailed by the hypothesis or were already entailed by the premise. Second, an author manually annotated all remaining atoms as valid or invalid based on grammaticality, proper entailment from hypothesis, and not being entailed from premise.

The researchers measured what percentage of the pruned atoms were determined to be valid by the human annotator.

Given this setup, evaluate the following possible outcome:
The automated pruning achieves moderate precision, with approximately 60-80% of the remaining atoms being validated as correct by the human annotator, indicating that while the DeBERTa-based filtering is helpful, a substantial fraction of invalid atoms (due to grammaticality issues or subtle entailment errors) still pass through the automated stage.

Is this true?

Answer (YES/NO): NO